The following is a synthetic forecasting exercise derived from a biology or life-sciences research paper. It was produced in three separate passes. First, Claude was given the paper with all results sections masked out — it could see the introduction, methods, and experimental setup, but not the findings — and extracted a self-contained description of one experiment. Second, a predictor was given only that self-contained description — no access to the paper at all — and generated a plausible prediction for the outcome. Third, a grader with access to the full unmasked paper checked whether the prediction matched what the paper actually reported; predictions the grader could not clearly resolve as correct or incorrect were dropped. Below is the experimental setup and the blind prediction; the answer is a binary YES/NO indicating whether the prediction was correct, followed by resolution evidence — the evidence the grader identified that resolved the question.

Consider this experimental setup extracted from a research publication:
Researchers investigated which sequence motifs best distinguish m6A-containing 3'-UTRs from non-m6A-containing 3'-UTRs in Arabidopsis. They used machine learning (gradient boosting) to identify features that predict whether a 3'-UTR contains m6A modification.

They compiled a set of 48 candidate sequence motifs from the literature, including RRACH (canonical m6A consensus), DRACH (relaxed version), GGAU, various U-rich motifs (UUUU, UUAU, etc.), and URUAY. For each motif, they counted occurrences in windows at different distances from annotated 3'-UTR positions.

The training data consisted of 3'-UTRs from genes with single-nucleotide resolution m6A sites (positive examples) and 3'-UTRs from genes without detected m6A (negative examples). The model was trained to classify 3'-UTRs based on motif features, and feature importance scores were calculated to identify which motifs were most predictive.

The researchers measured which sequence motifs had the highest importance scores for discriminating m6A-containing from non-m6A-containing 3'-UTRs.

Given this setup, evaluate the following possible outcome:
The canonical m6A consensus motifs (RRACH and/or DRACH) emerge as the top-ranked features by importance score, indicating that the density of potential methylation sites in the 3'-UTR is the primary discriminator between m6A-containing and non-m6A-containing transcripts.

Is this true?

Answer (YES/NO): NO